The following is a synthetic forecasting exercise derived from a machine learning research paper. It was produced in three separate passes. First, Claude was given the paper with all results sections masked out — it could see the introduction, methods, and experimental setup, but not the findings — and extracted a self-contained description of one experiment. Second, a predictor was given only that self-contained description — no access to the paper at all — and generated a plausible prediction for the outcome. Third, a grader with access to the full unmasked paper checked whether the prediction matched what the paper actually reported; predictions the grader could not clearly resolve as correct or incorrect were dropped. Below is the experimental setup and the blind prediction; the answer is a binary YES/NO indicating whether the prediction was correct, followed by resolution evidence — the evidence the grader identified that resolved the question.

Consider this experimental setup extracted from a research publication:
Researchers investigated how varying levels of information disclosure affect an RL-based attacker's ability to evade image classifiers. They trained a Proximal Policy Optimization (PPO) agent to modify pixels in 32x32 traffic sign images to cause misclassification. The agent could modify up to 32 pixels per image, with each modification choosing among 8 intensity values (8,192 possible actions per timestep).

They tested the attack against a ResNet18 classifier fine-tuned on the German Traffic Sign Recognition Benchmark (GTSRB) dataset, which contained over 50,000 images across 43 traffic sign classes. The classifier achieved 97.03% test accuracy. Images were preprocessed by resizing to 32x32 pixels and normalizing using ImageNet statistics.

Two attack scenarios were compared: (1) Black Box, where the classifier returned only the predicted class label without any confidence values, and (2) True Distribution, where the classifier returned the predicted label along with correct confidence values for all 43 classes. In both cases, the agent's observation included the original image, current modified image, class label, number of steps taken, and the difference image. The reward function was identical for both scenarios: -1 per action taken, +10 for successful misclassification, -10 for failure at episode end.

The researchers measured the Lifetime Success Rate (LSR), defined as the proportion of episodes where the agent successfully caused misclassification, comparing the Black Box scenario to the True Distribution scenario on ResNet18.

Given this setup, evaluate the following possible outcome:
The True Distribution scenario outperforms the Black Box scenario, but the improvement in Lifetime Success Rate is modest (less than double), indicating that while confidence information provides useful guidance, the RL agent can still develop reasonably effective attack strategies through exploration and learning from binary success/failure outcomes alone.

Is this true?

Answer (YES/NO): NO